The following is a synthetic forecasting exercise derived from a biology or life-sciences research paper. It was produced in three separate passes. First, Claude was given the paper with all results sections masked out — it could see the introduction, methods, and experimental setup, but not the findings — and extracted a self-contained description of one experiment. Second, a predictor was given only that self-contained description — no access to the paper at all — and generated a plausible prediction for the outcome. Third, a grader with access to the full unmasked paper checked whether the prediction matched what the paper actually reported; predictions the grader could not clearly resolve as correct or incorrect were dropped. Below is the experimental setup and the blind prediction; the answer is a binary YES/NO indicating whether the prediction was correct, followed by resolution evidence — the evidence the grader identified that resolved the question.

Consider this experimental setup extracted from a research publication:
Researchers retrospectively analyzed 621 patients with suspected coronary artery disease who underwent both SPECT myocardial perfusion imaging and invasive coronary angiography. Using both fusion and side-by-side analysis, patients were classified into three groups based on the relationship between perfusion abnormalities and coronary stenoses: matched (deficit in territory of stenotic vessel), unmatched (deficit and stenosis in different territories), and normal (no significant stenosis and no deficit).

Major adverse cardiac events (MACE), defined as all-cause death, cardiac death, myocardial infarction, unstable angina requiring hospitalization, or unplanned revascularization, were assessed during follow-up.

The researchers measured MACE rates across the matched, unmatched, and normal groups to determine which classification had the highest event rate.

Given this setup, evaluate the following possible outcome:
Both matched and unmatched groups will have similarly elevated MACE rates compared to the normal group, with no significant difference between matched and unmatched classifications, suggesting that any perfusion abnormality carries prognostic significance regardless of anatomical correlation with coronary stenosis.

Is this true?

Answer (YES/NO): NO